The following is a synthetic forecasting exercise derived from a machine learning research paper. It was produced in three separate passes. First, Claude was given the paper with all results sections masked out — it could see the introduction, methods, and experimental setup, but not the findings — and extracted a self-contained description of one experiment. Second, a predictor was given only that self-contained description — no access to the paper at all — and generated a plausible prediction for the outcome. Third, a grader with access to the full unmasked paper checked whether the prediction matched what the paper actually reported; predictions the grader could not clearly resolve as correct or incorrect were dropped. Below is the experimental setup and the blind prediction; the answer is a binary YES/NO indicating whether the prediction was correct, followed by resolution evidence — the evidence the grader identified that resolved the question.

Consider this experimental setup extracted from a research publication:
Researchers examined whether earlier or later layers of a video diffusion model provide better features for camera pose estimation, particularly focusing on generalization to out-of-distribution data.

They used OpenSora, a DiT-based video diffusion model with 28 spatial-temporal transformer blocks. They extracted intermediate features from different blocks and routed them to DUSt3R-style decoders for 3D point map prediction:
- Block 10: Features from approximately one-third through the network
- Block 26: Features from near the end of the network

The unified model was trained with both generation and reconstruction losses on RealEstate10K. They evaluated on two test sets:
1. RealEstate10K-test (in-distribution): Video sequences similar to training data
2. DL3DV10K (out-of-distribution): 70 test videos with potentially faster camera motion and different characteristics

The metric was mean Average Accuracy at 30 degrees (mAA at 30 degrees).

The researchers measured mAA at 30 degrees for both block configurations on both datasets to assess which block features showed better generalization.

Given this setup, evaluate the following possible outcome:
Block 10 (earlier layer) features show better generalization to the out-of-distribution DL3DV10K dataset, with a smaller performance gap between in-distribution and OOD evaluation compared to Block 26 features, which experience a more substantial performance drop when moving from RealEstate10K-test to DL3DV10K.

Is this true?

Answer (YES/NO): NO